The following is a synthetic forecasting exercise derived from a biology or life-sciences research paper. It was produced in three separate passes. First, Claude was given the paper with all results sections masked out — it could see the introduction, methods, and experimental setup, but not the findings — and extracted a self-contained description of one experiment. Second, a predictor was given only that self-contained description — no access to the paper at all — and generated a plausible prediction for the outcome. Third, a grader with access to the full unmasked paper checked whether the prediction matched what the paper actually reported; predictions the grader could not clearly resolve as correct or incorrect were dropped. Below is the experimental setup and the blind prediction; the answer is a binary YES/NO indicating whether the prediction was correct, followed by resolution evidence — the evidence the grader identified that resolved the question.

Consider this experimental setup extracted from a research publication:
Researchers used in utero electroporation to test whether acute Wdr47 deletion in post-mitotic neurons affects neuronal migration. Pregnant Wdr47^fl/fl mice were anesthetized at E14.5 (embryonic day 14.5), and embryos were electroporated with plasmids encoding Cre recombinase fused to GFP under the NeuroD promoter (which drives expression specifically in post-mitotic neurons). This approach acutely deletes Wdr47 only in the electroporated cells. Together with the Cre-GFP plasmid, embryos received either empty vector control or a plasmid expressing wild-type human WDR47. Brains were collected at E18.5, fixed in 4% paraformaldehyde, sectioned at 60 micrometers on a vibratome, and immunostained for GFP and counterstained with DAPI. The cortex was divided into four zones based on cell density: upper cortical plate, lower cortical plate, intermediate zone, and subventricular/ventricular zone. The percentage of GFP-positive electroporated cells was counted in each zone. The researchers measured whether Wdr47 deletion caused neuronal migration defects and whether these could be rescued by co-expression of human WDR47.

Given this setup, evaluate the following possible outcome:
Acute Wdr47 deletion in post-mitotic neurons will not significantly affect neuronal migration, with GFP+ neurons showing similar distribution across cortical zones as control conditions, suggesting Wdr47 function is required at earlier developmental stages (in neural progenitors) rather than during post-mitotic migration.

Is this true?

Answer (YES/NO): NO